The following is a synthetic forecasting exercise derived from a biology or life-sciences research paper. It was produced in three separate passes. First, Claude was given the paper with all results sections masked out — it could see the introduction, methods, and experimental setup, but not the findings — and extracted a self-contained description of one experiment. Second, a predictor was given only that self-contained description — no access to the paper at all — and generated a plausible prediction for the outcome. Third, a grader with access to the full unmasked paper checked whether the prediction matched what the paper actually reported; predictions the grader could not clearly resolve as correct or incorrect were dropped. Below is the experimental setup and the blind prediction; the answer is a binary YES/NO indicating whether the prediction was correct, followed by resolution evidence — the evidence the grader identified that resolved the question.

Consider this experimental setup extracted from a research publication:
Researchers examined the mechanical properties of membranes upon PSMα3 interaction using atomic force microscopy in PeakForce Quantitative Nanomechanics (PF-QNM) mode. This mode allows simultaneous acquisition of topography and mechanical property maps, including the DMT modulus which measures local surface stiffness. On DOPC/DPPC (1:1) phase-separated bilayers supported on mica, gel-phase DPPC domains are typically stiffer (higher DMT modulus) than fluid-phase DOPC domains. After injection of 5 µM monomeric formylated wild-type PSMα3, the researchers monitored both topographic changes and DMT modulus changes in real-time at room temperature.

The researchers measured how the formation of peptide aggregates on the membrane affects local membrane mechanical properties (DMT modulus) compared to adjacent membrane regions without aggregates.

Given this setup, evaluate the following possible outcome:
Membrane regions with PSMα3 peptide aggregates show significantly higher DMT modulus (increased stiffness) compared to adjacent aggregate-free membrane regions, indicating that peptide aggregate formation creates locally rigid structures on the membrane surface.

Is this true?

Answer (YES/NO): NO